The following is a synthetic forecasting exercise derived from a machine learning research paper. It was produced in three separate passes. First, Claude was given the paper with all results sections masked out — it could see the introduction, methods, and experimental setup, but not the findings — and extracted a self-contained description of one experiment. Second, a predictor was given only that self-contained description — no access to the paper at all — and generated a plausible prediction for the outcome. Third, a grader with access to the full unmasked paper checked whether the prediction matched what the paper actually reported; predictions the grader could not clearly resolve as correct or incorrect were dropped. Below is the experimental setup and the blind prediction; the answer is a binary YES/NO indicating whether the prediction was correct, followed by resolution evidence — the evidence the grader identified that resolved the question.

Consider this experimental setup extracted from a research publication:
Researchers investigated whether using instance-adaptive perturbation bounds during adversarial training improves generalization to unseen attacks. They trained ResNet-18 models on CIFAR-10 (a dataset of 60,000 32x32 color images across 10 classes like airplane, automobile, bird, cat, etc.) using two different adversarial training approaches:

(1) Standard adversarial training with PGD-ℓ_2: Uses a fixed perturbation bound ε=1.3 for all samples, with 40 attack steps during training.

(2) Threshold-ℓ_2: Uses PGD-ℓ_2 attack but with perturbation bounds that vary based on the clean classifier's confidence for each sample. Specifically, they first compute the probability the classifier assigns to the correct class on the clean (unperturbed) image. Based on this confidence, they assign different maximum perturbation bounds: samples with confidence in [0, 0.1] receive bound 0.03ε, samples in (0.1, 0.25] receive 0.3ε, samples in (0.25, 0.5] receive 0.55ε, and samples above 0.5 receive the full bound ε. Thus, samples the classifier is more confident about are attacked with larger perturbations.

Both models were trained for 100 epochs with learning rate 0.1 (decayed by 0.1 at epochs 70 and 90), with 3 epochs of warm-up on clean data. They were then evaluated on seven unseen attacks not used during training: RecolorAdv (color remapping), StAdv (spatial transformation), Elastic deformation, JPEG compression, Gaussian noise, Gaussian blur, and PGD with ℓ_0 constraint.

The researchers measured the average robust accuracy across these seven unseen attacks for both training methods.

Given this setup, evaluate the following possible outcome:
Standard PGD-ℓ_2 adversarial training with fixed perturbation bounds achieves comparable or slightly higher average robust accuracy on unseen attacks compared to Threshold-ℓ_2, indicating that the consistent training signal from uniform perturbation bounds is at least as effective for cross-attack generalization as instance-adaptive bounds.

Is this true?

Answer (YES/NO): NO